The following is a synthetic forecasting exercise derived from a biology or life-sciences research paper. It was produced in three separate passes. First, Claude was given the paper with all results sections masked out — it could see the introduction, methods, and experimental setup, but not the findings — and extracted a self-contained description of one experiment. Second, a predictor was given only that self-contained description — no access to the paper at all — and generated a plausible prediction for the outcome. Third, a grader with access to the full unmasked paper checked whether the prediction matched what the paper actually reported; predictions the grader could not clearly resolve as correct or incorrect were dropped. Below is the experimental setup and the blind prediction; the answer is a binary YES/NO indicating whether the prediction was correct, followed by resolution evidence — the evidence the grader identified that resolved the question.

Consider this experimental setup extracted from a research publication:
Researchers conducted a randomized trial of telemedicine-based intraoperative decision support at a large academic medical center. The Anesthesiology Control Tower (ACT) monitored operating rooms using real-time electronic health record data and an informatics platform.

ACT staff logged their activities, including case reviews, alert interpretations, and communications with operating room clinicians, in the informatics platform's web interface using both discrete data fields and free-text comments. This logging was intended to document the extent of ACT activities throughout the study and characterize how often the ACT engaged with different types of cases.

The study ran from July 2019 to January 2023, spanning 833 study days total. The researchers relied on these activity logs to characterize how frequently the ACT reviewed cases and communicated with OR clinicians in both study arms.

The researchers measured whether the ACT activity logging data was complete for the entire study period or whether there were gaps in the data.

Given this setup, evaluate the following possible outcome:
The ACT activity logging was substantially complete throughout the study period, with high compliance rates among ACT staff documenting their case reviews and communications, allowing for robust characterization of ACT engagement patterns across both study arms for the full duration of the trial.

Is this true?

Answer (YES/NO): NO